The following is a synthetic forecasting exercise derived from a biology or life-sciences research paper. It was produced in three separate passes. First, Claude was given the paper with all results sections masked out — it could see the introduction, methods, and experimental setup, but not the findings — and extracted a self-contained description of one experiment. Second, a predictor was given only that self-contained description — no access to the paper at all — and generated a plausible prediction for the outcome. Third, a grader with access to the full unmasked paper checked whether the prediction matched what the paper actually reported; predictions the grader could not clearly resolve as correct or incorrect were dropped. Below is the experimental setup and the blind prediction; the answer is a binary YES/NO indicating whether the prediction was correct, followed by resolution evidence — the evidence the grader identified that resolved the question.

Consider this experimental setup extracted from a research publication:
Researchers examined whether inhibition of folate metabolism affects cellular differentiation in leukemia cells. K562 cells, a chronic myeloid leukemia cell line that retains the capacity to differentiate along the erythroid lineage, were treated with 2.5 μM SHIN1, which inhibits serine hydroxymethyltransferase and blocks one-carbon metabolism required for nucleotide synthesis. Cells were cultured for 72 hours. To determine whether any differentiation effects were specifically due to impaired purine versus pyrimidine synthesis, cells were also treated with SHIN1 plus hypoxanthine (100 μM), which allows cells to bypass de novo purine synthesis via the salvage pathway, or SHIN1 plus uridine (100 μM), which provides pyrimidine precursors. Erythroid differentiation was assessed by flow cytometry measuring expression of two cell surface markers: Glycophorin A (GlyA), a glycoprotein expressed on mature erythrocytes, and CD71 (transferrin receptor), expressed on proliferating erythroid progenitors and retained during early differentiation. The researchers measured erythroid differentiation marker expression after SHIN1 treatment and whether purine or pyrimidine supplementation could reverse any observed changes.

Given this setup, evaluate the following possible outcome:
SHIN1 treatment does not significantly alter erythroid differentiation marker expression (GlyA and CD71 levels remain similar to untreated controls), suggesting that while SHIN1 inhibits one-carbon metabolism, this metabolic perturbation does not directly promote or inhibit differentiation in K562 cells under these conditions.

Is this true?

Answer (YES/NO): NO